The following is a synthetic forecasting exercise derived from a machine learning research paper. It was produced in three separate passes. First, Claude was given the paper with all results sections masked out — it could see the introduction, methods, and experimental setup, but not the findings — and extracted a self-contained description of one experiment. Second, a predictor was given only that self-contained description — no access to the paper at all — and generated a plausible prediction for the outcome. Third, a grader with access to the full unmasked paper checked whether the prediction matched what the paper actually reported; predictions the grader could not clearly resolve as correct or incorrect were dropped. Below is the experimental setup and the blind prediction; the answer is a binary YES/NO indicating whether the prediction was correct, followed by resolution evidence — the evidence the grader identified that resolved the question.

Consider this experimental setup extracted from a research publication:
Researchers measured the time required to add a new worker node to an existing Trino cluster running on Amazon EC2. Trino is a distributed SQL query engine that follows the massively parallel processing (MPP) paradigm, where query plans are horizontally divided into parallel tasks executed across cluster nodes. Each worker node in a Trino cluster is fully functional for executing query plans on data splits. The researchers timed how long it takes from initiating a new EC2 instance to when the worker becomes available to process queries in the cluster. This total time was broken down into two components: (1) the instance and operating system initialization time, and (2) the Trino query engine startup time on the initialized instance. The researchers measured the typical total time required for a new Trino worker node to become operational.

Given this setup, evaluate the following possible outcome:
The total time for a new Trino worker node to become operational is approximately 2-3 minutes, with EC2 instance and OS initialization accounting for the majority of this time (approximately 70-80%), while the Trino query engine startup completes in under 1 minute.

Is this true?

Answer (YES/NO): NO